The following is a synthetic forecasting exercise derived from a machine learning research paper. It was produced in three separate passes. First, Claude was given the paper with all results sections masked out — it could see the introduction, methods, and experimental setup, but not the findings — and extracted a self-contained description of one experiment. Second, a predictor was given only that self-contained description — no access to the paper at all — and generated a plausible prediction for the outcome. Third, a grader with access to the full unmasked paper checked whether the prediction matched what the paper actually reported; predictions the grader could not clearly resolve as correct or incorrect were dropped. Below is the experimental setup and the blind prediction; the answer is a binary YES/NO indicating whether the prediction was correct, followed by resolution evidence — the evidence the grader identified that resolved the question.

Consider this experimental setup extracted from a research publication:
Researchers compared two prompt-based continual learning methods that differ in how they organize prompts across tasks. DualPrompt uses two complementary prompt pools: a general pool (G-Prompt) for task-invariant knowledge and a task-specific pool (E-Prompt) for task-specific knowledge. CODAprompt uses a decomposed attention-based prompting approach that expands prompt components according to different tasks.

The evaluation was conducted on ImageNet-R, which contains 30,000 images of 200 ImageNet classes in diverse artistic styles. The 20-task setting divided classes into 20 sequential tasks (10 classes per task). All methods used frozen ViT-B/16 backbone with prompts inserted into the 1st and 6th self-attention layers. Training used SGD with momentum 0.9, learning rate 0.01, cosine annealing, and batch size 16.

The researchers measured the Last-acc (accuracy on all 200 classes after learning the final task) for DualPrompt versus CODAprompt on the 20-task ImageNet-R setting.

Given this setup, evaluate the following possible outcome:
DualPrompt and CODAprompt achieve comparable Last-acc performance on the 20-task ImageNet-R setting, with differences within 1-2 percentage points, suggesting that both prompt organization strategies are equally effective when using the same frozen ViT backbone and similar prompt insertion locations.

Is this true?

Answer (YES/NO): YES